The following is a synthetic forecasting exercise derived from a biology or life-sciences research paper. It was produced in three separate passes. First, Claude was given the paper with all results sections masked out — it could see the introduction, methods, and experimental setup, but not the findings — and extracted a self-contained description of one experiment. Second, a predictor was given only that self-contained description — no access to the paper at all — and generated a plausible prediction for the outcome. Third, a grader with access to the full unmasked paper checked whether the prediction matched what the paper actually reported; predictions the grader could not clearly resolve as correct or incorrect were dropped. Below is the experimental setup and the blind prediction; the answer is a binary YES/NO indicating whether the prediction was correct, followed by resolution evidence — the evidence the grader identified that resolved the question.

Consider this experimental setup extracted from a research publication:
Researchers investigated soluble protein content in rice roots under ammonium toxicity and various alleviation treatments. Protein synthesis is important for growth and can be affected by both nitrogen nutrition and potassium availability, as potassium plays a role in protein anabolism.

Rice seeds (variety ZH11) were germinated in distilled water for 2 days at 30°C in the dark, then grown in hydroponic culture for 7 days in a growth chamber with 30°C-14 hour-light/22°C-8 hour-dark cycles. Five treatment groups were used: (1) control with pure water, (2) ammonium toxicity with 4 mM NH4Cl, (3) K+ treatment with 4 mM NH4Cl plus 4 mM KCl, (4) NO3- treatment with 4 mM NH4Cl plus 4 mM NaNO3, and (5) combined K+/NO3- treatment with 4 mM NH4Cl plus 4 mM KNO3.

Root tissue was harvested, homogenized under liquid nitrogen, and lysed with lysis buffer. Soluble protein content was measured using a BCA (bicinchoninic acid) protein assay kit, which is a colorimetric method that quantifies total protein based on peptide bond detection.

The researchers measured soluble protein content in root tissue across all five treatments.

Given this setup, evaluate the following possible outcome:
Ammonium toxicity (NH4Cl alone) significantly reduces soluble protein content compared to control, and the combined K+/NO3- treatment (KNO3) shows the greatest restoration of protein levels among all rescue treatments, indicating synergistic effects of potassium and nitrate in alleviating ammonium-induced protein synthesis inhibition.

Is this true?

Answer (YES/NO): NO